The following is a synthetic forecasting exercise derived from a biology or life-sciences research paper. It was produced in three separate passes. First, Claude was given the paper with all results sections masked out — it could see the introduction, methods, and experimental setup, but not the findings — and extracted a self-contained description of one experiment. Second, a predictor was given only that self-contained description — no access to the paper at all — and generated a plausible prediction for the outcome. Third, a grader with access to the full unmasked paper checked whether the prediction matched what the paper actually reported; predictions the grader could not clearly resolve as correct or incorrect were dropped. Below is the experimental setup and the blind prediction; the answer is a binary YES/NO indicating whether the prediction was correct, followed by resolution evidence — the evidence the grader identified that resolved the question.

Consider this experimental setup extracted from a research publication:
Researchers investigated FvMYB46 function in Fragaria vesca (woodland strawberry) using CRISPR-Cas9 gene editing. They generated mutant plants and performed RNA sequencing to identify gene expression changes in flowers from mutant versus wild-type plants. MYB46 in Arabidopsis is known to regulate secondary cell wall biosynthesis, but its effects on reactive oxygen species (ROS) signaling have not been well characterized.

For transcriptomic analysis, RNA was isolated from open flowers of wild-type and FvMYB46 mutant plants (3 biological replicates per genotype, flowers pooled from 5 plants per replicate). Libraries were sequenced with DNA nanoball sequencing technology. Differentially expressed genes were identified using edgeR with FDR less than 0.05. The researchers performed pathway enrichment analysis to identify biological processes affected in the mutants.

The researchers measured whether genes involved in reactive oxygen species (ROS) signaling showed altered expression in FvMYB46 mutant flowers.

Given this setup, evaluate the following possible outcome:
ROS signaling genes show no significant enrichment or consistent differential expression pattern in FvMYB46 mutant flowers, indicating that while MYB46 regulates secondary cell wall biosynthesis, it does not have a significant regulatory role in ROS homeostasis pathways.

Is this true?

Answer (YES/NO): NO